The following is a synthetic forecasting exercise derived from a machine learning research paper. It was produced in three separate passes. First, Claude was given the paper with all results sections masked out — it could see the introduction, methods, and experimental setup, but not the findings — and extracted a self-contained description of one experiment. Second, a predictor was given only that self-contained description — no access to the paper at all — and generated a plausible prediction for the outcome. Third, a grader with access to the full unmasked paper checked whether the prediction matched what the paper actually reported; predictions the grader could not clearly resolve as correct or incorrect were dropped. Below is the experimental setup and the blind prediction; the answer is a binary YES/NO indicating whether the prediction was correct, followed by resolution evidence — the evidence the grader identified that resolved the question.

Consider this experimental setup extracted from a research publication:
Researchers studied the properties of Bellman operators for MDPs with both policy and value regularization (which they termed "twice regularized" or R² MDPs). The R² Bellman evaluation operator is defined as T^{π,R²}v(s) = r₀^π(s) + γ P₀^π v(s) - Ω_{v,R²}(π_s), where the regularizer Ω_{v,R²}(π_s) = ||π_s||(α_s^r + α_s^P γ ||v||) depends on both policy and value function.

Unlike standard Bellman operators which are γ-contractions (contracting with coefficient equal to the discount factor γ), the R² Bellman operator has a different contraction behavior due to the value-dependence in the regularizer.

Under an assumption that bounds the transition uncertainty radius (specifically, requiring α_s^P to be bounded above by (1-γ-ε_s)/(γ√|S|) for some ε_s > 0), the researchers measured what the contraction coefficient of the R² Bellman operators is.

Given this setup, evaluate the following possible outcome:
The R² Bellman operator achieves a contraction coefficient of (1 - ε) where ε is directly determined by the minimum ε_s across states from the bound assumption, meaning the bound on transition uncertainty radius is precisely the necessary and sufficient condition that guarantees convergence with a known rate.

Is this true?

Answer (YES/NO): NO